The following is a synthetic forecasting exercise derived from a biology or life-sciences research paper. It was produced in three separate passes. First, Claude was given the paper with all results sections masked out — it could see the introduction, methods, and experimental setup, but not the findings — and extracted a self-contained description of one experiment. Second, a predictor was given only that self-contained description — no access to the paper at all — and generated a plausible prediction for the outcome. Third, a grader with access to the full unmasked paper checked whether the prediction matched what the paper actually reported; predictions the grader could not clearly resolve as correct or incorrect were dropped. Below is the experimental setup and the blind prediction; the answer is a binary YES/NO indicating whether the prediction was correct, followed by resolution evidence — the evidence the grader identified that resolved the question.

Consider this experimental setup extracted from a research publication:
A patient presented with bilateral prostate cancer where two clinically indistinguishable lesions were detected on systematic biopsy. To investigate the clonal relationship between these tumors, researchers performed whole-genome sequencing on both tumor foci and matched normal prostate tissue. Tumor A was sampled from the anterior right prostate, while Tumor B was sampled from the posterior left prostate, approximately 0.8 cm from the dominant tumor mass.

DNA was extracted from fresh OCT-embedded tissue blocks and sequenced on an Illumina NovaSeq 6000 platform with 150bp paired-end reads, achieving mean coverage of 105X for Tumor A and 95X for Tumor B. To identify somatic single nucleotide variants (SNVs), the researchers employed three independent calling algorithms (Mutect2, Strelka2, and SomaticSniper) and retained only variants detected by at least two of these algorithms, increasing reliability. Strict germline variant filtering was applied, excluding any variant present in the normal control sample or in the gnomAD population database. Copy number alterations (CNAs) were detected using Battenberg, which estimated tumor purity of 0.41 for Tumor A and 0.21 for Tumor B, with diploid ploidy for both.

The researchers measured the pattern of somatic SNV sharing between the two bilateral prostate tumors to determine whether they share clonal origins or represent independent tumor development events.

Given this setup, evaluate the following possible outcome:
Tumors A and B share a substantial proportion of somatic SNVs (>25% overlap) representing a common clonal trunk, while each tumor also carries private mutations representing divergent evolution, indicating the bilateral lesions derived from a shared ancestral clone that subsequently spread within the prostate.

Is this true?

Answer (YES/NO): NO